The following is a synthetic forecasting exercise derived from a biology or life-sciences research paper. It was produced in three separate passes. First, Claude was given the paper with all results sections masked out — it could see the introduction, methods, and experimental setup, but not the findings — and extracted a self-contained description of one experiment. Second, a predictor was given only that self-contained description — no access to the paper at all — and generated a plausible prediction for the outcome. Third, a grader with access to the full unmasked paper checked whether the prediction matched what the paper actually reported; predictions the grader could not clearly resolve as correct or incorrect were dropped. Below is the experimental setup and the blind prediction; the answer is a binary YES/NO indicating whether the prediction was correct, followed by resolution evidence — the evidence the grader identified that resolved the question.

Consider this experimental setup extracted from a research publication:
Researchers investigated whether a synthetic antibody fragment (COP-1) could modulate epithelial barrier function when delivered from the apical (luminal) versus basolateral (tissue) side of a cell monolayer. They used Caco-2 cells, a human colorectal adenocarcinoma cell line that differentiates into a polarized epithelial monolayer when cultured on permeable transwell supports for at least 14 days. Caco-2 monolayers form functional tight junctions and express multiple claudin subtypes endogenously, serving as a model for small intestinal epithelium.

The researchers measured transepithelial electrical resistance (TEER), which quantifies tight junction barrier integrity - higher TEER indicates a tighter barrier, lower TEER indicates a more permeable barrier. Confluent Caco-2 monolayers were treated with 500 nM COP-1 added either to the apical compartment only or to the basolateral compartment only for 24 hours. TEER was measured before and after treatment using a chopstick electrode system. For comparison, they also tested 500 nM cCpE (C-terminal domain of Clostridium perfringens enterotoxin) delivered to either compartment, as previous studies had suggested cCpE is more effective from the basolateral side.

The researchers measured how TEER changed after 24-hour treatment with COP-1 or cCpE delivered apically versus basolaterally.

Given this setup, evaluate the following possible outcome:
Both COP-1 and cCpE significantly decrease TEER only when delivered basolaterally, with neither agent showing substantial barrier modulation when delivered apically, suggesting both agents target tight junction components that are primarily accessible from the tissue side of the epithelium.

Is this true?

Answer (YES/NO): NO